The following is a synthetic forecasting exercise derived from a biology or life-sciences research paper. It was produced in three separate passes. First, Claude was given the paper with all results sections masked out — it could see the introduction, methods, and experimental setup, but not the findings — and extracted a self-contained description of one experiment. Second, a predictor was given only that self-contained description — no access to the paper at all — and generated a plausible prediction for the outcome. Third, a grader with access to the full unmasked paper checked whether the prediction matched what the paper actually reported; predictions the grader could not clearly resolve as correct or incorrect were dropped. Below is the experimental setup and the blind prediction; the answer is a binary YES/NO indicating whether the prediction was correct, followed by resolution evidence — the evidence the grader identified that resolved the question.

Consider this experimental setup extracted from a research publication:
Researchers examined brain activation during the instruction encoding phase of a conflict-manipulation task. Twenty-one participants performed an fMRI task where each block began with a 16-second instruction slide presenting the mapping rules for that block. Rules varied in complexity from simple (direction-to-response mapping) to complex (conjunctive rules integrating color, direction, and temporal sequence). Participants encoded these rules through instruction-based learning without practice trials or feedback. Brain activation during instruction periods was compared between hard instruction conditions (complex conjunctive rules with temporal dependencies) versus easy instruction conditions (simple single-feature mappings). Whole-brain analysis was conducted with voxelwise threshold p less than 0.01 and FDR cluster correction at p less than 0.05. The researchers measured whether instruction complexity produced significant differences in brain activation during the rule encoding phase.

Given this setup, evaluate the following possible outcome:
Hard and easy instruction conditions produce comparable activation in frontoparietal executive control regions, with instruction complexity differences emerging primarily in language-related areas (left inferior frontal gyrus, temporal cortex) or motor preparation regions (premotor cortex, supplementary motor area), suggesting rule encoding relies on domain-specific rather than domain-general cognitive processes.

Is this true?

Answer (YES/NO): NO